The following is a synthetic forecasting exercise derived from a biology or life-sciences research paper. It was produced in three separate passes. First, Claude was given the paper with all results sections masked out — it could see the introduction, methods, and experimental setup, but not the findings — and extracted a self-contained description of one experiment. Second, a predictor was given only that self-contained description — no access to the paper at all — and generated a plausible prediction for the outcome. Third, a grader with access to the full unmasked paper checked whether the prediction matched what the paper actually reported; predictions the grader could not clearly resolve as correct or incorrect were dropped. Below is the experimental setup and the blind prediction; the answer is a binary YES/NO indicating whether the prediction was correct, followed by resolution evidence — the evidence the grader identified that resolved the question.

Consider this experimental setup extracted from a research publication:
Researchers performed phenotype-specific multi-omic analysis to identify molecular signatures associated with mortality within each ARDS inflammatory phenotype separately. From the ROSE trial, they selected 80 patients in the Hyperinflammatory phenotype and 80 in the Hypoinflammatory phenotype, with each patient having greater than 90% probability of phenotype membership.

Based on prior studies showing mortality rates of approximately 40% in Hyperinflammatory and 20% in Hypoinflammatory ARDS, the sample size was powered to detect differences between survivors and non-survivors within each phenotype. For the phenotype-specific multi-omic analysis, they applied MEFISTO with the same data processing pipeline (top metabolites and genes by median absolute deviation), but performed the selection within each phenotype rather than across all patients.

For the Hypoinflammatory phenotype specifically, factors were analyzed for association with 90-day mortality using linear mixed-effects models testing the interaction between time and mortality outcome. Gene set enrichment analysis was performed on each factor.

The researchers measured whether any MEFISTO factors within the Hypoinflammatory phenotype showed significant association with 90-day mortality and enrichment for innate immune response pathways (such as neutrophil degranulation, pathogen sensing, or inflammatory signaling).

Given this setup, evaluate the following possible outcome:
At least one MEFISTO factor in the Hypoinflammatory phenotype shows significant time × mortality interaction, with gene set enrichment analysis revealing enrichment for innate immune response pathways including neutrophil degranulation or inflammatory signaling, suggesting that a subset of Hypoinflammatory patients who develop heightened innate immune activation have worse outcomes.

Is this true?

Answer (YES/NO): NO